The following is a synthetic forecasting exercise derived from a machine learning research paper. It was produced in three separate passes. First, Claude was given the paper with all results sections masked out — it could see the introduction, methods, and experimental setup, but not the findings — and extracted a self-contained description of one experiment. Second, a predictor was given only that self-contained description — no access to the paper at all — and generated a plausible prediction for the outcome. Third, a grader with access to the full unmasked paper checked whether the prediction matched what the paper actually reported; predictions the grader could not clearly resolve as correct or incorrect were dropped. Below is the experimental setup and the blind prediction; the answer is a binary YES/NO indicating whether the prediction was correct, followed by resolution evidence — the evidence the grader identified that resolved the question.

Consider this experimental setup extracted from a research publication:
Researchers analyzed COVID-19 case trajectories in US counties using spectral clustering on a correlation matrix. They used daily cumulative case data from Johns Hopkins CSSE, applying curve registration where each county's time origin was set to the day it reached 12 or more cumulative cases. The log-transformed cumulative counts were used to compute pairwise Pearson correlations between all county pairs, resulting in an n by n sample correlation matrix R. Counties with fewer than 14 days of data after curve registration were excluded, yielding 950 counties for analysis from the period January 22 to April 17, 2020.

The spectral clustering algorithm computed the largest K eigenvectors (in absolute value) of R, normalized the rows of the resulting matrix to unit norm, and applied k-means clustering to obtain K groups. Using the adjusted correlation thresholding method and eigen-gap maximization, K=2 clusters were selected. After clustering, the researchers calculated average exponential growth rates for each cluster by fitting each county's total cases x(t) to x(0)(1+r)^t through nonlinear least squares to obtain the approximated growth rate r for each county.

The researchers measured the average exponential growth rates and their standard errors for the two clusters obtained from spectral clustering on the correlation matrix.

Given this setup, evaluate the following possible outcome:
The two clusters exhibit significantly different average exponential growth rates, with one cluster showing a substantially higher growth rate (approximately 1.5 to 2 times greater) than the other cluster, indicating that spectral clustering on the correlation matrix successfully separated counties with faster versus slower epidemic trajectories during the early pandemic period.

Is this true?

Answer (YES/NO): NO